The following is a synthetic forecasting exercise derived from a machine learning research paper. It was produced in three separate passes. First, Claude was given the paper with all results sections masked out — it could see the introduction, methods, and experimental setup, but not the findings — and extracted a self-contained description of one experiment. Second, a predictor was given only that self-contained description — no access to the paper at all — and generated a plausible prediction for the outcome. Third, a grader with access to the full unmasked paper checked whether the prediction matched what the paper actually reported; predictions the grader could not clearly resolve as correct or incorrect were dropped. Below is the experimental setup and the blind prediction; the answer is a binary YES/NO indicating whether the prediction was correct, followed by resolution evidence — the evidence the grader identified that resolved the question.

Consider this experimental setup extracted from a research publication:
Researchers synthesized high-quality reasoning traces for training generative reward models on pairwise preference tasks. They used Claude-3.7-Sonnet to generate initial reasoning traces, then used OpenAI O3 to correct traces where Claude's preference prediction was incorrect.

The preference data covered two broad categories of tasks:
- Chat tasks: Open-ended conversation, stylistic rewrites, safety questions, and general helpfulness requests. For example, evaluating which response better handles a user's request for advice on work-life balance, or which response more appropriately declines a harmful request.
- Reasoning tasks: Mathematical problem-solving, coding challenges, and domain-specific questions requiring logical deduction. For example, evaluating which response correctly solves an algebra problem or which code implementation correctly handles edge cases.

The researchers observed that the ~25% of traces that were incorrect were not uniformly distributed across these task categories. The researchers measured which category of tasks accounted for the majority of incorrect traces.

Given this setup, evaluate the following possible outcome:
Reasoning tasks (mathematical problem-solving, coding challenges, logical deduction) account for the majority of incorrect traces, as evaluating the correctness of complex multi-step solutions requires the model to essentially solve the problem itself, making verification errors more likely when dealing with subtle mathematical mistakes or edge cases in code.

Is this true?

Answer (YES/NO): NO